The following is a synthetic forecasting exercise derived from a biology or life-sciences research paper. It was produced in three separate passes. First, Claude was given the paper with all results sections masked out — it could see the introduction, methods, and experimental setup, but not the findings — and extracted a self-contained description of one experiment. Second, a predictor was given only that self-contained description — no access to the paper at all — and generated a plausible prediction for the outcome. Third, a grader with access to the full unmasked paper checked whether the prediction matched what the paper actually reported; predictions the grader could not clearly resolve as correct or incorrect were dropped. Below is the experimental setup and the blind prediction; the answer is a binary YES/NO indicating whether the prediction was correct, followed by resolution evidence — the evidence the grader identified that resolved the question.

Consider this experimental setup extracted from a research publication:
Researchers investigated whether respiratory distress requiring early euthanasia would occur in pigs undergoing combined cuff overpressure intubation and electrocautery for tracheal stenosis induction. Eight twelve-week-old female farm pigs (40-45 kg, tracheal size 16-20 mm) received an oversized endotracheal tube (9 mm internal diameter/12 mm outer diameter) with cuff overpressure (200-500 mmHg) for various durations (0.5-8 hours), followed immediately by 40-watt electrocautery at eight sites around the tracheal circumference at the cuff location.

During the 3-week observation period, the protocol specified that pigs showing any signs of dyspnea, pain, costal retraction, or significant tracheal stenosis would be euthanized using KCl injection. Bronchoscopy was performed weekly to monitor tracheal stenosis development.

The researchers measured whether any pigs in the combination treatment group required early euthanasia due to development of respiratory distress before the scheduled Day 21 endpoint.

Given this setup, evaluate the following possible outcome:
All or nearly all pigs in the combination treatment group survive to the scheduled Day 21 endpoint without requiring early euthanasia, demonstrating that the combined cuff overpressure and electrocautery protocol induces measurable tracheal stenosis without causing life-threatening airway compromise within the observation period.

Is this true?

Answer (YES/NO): NO